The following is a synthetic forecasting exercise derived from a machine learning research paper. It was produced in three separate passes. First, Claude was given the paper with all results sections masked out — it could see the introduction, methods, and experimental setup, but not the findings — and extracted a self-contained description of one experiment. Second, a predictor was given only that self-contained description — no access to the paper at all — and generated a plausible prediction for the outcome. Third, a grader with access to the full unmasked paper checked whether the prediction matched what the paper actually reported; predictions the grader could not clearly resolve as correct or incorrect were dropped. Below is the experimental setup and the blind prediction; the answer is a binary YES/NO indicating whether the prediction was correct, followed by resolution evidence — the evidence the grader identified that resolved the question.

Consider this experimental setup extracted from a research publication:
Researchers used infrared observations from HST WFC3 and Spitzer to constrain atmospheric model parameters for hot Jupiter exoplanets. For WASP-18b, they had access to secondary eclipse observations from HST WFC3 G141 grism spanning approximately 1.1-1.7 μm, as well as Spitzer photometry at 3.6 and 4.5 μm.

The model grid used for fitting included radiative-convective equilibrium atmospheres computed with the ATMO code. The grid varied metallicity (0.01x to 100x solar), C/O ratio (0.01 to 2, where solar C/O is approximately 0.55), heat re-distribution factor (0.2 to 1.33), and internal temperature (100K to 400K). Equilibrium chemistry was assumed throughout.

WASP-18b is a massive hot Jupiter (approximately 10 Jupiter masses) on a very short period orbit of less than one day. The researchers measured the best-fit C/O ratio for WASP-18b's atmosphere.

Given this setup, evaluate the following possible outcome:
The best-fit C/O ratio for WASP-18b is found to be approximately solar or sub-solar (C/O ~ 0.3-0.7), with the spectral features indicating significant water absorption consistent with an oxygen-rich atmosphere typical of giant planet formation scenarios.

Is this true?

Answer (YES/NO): YES